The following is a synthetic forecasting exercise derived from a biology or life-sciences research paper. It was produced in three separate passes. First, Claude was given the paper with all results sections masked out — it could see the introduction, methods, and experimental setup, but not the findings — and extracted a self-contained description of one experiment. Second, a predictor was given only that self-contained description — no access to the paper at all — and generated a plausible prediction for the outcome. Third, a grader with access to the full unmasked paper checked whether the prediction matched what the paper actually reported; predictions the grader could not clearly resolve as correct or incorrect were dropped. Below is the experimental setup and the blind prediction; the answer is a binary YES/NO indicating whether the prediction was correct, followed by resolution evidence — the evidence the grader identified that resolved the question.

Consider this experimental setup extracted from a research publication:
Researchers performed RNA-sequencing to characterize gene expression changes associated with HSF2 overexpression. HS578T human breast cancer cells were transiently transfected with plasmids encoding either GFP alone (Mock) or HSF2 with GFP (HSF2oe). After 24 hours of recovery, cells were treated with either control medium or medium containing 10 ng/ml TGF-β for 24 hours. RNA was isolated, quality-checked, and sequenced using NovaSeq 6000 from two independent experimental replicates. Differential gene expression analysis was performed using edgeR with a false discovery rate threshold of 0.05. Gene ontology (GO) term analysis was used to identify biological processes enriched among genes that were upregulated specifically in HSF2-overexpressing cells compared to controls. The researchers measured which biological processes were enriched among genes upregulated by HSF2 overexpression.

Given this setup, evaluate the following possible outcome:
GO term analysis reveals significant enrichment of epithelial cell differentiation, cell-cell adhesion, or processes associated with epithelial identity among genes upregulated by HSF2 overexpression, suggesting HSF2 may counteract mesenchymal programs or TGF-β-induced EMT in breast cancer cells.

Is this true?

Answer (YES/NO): NO